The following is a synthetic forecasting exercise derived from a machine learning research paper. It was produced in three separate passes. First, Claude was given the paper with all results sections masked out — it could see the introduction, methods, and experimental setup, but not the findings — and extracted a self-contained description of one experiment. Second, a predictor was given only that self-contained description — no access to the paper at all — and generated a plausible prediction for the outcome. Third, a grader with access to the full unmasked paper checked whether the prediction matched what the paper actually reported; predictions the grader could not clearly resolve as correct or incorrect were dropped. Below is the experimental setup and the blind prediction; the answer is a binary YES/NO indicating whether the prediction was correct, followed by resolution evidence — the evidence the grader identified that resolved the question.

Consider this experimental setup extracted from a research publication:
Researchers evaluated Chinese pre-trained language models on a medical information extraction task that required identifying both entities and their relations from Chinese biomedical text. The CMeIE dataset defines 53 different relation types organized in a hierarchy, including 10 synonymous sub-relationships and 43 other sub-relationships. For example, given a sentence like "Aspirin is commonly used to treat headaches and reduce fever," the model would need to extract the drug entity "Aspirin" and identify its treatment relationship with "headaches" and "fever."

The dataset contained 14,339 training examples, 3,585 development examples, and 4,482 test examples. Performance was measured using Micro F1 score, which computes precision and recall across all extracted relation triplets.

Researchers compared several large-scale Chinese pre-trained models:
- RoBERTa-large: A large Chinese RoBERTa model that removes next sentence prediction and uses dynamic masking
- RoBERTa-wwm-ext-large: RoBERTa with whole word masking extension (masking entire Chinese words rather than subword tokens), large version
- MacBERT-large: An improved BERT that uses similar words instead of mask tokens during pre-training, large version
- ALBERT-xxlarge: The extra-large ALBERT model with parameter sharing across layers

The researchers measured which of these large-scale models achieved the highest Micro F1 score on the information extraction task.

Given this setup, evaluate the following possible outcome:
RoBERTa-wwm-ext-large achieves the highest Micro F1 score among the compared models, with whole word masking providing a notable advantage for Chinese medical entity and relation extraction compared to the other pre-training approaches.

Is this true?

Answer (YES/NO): YES